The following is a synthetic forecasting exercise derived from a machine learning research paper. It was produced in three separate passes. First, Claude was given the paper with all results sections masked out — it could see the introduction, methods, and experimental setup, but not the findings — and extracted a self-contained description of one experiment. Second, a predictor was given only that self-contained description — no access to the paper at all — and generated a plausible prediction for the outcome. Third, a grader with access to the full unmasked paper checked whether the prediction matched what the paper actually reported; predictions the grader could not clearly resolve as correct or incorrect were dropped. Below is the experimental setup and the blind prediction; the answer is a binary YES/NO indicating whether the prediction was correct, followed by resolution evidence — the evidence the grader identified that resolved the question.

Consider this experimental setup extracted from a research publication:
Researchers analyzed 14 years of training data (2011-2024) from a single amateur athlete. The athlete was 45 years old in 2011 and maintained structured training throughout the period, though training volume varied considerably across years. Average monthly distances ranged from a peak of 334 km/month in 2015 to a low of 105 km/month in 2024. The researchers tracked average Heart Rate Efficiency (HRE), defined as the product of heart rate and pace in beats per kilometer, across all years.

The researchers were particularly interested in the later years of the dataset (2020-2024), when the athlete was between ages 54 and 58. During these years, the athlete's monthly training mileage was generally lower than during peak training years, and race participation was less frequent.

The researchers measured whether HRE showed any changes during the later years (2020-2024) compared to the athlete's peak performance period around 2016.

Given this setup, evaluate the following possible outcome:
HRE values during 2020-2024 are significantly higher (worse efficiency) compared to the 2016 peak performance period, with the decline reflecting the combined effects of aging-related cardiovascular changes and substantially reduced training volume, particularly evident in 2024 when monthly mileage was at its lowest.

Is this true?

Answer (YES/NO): NO